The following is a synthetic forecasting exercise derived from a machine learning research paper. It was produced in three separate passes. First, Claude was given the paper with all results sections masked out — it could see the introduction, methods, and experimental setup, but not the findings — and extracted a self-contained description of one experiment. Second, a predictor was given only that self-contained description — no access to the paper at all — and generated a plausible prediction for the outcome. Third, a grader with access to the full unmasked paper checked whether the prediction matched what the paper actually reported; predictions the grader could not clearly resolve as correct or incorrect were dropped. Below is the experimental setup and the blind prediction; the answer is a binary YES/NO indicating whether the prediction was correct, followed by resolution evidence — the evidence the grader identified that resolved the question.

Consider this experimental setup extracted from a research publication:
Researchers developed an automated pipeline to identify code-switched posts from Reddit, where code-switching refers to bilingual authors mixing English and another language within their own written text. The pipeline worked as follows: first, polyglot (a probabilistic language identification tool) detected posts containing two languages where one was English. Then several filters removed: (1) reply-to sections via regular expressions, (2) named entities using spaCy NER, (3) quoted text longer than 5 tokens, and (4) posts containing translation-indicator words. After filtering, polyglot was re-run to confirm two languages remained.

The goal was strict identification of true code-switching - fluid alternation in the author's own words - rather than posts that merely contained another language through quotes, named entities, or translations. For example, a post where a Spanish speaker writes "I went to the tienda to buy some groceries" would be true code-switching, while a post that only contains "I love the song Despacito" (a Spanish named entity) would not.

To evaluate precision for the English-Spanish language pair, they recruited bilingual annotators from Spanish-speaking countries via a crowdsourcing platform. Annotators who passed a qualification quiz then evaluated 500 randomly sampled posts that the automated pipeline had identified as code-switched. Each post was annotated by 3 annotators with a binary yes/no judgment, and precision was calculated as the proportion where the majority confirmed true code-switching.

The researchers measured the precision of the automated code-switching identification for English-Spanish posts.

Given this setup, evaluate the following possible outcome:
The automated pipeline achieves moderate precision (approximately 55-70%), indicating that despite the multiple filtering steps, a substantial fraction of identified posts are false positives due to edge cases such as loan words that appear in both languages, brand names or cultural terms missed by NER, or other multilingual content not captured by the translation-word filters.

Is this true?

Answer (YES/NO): YES